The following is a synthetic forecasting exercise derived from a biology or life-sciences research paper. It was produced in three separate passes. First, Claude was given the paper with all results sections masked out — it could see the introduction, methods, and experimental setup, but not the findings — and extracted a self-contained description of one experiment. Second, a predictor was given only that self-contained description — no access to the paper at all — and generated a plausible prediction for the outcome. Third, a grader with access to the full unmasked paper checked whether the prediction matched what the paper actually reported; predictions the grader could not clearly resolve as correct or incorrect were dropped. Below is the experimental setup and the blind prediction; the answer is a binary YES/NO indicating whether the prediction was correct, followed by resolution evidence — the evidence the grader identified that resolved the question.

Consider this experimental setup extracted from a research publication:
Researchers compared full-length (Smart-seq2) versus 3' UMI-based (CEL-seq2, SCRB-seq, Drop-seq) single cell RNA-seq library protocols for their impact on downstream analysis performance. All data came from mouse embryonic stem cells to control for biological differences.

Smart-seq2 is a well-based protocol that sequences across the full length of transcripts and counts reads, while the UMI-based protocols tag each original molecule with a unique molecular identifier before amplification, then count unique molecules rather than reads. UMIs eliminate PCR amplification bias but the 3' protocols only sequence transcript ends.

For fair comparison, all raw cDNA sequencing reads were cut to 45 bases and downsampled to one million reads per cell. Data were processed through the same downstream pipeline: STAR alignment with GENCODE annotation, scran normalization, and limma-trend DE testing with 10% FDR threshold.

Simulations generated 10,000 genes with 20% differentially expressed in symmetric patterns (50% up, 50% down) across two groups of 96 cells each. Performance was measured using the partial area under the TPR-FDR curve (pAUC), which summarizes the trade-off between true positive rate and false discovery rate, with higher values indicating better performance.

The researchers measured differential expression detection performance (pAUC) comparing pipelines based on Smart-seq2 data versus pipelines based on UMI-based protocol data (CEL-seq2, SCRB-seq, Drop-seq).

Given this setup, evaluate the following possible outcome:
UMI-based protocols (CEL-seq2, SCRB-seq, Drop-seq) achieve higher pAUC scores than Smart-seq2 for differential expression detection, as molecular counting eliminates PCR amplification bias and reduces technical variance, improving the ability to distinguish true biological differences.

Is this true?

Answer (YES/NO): YES